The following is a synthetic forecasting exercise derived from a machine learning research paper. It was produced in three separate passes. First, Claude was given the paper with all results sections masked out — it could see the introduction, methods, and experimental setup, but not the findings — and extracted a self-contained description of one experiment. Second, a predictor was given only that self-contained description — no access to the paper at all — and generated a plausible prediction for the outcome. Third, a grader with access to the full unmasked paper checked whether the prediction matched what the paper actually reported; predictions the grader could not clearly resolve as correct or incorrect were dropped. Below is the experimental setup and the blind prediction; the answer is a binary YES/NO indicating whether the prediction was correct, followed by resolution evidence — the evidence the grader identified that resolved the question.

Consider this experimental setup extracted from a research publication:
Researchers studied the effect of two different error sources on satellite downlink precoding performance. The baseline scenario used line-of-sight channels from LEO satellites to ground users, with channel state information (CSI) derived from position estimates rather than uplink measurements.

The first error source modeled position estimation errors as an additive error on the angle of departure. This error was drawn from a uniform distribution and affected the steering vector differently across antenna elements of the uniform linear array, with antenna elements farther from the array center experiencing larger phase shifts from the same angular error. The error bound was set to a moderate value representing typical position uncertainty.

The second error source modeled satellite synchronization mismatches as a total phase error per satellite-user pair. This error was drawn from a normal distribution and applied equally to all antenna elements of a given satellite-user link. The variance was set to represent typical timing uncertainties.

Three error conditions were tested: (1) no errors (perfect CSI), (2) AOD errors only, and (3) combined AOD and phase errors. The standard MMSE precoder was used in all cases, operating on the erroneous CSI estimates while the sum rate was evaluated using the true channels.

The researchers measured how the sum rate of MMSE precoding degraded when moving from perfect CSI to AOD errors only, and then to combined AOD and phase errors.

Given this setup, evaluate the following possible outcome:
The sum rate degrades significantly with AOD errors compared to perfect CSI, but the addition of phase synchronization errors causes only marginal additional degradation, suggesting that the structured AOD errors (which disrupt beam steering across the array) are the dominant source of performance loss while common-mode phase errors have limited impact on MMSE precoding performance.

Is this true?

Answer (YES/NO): NO